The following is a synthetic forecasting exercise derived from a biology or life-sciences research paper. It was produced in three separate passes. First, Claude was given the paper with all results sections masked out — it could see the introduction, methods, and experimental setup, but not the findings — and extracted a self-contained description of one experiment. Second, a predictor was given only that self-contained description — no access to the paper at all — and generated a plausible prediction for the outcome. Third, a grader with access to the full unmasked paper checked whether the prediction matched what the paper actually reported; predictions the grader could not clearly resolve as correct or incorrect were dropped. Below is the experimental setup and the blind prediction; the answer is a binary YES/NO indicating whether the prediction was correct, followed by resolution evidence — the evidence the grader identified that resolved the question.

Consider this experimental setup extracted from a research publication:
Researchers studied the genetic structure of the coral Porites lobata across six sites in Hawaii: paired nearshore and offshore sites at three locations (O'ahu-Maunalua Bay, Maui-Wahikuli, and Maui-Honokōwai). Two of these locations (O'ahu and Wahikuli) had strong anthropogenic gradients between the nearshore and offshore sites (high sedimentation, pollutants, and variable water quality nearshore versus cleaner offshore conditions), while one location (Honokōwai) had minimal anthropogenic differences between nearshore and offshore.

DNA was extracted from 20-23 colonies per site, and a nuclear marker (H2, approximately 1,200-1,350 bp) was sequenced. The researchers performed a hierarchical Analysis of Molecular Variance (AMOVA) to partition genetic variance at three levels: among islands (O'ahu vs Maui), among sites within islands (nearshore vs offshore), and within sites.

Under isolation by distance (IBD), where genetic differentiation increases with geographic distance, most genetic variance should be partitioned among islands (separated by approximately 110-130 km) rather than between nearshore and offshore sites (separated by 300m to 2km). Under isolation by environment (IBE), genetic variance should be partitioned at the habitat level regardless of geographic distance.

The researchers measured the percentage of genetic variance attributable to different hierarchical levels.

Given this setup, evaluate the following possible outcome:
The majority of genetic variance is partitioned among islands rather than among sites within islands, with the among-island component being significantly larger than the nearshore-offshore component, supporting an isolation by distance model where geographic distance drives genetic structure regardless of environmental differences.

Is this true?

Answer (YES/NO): NO